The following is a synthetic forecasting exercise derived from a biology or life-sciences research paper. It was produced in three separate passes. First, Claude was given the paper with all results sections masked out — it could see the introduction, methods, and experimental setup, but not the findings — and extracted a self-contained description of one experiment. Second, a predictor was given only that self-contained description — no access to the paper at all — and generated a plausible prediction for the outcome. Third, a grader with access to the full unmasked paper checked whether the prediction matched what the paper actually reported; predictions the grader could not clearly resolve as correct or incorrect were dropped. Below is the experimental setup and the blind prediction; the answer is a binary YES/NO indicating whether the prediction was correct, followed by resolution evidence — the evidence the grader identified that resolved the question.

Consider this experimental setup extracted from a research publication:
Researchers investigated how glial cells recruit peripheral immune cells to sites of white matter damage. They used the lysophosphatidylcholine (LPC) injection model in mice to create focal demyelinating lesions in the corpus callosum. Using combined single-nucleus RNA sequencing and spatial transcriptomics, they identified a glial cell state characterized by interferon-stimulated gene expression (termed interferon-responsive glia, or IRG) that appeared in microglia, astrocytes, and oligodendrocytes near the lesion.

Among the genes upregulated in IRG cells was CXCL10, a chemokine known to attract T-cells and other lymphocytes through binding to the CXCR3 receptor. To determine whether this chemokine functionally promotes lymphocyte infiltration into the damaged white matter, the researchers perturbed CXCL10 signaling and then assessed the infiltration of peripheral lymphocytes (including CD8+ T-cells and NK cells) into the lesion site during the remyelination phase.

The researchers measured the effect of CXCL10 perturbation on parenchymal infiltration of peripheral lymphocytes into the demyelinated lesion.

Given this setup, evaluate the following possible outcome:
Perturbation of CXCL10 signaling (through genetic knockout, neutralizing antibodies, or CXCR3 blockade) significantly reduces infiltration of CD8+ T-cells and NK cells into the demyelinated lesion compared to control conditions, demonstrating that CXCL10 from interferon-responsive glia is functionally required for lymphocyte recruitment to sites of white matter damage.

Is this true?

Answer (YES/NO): YES